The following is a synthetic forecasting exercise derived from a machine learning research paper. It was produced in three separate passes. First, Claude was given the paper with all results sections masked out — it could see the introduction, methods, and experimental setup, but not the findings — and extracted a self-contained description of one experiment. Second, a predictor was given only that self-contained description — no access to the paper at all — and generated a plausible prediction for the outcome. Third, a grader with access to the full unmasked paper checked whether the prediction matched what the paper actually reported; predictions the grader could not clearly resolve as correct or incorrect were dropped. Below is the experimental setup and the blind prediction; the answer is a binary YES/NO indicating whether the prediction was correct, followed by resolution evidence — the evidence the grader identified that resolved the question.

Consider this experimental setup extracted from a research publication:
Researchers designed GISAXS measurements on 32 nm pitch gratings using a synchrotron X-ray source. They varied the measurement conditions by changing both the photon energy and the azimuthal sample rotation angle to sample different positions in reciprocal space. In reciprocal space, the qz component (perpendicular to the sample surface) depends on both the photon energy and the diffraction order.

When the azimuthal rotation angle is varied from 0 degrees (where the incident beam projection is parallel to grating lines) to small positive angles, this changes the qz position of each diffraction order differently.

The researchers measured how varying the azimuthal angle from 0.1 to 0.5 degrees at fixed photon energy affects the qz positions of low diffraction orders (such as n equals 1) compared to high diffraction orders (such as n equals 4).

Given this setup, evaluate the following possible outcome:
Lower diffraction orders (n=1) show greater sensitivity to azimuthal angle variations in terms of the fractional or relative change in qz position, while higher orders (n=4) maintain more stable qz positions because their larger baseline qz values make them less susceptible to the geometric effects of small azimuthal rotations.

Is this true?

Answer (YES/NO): NO